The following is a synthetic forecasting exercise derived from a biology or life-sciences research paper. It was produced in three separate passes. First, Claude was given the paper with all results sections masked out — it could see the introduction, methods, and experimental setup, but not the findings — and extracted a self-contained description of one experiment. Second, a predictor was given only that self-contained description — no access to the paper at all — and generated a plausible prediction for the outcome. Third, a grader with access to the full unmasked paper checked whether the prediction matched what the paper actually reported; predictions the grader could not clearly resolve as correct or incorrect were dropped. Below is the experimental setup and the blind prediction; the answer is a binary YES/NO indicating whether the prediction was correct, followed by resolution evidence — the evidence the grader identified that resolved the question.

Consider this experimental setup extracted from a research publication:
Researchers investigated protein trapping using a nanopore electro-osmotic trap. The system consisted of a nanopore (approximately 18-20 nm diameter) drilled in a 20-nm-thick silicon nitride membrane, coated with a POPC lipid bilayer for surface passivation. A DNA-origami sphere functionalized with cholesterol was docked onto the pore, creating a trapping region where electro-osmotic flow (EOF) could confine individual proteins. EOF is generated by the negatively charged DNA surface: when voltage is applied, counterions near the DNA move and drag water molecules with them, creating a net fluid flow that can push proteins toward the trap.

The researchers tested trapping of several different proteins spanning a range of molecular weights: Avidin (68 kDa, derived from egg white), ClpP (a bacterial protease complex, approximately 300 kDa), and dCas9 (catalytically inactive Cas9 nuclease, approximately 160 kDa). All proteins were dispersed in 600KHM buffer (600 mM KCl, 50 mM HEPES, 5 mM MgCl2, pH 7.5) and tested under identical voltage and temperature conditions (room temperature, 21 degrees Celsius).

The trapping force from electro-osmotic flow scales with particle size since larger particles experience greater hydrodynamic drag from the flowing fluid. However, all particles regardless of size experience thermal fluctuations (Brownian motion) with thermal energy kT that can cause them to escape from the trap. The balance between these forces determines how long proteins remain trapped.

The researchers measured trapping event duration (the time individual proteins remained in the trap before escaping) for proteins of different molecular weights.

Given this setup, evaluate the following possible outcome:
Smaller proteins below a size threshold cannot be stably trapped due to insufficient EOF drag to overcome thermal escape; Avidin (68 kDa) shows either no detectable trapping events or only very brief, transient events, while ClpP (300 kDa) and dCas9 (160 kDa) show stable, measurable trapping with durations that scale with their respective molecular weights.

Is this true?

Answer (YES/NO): NO